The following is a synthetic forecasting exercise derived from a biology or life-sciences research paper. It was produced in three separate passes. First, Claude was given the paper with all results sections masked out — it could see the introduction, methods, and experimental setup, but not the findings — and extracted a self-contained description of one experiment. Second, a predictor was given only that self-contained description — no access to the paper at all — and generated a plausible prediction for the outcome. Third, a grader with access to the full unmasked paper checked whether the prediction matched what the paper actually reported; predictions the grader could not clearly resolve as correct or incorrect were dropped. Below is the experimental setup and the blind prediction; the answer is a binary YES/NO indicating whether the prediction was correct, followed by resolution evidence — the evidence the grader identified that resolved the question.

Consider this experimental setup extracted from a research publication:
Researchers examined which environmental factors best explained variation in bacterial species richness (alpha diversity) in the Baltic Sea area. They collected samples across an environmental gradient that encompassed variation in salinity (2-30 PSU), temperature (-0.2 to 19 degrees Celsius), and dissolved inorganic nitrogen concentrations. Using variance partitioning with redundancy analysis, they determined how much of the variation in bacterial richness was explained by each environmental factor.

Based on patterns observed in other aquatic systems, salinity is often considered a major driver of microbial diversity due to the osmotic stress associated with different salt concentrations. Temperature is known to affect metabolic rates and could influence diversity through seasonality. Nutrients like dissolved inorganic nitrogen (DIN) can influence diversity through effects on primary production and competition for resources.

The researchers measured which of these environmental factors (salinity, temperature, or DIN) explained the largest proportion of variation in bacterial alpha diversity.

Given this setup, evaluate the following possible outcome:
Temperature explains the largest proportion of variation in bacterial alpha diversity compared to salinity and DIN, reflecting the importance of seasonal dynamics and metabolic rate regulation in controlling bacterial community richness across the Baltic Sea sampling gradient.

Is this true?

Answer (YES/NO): NO